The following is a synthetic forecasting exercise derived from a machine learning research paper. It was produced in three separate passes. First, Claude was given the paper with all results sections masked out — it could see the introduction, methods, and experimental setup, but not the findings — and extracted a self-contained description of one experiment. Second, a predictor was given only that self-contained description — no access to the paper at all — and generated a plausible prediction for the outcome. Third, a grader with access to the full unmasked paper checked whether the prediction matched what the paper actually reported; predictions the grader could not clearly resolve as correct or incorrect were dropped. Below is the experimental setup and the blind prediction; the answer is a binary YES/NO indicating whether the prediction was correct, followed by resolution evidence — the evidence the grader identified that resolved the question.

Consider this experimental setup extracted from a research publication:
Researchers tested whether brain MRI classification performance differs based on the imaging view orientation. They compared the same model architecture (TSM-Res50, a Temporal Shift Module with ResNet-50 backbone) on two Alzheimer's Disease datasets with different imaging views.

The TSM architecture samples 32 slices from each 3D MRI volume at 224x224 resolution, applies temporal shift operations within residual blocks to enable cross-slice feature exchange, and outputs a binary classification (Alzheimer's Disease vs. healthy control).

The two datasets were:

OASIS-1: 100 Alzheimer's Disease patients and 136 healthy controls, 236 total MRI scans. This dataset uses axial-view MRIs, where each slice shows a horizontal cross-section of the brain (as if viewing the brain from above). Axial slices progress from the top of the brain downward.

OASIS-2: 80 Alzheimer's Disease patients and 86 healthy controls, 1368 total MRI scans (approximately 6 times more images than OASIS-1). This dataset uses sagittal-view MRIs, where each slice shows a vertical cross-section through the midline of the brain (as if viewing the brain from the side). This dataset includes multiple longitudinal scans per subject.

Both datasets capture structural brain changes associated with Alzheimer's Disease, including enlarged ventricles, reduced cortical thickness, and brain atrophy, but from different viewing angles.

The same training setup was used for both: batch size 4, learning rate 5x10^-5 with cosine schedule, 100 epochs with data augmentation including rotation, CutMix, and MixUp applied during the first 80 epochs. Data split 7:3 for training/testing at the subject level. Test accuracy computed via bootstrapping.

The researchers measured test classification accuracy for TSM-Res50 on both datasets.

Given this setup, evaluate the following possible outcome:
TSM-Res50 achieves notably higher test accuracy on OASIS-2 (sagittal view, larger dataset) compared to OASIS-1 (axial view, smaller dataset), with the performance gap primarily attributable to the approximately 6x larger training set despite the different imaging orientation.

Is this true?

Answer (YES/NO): NO